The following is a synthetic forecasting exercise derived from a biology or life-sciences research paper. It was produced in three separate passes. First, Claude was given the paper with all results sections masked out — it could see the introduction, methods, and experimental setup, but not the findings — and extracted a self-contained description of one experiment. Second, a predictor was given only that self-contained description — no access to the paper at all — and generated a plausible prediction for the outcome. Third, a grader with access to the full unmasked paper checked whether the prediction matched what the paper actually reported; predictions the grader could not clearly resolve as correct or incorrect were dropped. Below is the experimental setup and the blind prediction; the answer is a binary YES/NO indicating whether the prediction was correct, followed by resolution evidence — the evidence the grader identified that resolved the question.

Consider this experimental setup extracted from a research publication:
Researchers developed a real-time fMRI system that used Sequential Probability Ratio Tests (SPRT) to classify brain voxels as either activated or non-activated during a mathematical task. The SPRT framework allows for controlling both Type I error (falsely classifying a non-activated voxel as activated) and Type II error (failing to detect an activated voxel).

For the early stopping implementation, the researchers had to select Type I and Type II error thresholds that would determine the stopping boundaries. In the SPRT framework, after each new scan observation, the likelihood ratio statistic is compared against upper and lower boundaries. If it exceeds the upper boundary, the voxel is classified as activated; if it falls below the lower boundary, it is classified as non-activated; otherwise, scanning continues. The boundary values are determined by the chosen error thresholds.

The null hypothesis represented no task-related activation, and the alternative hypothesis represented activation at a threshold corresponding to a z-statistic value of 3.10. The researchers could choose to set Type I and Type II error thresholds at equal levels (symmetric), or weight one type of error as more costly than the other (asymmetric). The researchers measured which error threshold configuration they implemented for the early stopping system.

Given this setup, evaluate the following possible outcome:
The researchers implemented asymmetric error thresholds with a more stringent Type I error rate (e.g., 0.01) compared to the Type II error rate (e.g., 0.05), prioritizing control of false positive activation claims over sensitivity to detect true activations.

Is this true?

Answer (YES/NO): YES